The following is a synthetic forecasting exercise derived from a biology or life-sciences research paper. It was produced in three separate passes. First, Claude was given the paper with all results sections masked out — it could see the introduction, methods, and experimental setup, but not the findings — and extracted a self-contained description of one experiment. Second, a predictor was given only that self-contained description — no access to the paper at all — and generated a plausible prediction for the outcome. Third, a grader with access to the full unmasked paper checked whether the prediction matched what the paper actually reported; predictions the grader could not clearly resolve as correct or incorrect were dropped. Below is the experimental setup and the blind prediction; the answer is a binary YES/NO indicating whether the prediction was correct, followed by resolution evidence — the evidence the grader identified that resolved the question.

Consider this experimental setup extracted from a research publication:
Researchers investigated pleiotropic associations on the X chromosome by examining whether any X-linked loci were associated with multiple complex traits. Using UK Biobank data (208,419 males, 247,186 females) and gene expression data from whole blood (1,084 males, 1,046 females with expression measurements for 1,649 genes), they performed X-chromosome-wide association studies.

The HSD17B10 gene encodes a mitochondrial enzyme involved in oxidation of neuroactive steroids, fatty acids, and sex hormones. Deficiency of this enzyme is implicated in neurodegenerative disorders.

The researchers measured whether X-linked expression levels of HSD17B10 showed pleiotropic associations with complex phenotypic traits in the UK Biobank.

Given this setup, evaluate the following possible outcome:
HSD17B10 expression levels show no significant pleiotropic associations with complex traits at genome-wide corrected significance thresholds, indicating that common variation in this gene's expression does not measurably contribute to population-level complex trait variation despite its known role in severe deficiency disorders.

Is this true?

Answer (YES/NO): NO